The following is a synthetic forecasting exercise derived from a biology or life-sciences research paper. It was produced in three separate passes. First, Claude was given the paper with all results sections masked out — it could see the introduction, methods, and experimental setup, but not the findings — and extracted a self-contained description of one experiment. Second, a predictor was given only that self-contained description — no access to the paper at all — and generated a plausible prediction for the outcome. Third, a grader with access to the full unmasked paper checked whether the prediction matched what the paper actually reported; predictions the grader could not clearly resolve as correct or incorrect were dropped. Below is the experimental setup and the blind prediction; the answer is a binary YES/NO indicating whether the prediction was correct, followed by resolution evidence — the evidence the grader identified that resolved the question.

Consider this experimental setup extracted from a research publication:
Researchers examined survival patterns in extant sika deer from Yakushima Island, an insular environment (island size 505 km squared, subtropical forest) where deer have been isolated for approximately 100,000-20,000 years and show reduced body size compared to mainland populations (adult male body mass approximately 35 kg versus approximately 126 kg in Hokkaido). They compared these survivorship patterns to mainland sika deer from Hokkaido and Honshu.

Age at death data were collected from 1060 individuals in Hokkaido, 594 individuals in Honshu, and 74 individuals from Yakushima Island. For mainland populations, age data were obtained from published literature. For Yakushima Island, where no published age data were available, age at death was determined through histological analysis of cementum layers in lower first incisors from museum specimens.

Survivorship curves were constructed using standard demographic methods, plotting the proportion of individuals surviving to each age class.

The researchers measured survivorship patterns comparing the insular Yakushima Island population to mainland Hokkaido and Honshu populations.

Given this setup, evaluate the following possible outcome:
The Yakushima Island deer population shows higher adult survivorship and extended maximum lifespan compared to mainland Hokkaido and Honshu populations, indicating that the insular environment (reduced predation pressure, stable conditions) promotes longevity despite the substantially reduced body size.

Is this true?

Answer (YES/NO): NO